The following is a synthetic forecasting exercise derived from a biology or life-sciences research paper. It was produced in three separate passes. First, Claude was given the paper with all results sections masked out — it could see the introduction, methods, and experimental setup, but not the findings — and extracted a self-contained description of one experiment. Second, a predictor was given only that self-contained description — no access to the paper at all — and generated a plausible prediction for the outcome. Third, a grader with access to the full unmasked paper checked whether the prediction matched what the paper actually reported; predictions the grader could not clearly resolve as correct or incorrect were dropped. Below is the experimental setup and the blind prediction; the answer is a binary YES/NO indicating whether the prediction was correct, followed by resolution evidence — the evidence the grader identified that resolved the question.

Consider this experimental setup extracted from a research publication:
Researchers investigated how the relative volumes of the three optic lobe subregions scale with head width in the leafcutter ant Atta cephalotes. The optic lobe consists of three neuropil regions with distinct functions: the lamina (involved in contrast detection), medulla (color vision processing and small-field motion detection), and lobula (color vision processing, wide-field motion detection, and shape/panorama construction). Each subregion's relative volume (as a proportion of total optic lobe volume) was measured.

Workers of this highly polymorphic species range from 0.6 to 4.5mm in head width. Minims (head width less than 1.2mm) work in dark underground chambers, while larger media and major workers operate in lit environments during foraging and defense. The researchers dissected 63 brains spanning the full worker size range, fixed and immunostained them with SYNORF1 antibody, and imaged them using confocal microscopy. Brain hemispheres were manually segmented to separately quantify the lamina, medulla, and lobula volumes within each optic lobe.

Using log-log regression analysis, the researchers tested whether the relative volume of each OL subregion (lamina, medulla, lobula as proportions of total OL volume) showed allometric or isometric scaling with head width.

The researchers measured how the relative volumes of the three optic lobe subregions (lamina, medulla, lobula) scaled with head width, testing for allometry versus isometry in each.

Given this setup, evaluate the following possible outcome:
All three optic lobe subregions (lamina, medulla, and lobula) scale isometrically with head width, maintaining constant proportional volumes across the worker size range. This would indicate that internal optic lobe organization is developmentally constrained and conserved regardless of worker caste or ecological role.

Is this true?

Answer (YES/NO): NO